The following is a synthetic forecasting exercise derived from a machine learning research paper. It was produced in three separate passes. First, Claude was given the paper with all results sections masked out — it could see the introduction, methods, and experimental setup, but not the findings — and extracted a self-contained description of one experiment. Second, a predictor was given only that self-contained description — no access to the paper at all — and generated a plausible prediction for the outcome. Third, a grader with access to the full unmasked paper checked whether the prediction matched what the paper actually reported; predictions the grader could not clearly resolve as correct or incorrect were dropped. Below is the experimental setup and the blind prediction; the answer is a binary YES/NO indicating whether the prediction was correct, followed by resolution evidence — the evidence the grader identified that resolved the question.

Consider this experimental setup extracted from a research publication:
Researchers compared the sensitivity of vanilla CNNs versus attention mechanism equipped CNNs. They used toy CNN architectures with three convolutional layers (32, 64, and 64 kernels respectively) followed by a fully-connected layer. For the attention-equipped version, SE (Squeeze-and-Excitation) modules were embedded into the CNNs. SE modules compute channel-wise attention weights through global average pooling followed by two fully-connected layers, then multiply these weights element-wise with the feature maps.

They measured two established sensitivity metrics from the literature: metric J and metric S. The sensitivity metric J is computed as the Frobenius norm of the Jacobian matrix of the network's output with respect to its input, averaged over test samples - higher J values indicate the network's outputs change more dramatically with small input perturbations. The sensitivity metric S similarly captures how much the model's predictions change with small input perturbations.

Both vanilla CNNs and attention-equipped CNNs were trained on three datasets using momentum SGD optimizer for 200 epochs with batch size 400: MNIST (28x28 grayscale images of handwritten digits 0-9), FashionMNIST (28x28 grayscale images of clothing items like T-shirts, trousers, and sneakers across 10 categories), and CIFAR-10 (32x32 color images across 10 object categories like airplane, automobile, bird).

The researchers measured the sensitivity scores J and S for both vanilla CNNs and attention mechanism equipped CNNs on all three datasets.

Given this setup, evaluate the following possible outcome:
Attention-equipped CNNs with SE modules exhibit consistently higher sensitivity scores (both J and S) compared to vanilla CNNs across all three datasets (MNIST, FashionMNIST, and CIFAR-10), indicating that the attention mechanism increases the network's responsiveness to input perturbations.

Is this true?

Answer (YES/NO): NO